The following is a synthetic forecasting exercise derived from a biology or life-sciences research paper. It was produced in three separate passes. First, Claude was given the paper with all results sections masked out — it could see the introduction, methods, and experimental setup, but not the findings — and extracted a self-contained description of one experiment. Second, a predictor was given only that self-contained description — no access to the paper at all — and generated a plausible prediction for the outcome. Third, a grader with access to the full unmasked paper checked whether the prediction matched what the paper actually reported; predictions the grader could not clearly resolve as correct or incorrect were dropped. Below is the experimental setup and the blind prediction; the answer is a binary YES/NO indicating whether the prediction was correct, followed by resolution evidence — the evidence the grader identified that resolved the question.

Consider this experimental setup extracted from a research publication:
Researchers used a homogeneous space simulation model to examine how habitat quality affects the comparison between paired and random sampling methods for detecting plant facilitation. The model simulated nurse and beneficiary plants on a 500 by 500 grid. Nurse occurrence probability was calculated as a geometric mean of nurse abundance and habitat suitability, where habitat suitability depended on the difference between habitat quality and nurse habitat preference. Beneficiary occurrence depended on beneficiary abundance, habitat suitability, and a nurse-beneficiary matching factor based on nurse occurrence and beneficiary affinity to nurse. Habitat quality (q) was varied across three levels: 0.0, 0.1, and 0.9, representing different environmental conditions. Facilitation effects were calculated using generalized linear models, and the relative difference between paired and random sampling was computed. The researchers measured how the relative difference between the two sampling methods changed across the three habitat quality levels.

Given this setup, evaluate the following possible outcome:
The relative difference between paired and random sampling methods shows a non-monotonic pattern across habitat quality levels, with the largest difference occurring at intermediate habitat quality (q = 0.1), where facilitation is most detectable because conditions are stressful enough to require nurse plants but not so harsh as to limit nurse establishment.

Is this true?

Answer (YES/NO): NO